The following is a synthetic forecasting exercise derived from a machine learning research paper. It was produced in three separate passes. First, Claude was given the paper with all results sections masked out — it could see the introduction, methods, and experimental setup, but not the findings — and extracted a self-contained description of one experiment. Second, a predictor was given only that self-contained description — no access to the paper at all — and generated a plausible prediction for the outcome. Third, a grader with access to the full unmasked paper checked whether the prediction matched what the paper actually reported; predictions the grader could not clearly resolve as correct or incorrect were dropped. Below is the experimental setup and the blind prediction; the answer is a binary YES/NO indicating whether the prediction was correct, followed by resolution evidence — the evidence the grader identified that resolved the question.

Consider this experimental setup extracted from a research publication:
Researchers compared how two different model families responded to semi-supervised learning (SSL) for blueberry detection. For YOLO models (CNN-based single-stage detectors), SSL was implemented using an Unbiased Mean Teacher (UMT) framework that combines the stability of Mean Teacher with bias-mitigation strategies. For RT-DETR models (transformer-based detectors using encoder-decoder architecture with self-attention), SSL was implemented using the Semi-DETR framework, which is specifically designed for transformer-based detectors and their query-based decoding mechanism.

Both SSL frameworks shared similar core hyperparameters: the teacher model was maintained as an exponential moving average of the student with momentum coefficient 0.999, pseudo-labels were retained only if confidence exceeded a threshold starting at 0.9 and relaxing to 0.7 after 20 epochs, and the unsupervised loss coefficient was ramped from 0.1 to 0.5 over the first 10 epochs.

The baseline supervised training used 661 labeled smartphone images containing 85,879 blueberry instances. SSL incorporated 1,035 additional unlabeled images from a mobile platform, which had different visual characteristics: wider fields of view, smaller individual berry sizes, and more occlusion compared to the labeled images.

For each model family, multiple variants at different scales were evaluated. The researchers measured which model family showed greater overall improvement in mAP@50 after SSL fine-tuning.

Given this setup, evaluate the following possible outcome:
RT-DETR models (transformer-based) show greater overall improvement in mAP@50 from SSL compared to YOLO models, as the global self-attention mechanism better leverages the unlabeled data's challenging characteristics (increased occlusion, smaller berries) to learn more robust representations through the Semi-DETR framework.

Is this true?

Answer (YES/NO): YES